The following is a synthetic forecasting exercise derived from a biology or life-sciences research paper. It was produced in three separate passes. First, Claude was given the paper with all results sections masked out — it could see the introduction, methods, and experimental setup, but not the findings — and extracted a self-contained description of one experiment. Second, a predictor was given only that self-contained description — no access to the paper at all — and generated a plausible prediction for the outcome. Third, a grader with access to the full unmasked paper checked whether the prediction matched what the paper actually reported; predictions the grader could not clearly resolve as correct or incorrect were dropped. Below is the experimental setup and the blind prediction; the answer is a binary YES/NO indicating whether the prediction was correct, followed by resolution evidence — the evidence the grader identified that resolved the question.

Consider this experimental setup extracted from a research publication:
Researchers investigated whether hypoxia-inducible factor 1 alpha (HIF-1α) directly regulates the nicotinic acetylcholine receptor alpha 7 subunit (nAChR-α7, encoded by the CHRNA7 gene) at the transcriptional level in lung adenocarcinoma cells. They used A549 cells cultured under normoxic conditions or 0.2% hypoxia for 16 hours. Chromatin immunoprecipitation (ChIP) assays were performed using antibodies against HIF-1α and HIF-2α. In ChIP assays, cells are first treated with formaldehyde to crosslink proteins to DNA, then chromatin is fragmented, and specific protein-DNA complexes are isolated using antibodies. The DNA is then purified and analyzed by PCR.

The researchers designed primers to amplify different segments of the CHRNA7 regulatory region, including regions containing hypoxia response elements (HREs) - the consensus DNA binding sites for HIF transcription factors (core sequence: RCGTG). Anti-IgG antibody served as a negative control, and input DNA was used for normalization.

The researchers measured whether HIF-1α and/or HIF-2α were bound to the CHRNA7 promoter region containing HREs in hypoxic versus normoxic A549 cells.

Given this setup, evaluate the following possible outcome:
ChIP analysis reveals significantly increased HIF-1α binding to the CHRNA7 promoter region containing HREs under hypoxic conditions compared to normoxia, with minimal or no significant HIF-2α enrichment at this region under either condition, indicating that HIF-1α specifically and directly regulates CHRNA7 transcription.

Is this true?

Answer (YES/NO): YES